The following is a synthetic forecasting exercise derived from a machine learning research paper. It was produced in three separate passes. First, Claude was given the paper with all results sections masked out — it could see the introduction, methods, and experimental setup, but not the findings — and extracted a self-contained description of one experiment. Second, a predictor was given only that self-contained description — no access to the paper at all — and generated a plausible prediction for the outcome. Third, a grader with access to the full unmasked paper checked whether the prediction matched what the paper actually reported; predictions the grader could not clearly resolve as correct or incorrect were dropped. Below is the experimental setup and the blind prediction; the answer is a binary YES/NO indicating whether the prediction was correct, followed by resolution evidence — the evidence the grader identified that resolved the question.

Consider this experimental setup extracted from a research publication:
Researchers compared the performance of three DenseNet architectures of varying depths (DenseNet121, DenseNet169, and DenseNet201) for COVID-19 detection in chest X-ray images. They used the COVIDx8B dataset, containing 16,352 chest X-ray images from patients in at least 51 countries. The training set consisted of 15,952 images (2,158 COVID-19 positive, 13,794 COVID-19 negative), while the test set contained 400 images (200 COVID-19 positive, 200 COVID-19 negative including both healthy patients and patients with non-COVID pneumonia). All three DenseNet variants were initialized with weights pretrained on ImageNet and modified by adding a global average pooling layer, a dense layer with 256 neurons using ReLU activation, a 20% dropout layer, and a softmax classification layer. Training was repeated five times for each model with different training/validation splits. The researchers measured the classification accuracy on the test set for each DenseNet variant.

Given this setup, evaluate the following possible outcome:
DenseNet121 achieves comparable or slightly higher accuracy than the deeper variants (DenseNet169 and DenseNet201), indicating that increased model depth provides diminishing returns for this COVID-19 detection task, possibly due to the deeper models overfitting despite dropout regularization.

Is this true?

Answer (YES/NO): NO